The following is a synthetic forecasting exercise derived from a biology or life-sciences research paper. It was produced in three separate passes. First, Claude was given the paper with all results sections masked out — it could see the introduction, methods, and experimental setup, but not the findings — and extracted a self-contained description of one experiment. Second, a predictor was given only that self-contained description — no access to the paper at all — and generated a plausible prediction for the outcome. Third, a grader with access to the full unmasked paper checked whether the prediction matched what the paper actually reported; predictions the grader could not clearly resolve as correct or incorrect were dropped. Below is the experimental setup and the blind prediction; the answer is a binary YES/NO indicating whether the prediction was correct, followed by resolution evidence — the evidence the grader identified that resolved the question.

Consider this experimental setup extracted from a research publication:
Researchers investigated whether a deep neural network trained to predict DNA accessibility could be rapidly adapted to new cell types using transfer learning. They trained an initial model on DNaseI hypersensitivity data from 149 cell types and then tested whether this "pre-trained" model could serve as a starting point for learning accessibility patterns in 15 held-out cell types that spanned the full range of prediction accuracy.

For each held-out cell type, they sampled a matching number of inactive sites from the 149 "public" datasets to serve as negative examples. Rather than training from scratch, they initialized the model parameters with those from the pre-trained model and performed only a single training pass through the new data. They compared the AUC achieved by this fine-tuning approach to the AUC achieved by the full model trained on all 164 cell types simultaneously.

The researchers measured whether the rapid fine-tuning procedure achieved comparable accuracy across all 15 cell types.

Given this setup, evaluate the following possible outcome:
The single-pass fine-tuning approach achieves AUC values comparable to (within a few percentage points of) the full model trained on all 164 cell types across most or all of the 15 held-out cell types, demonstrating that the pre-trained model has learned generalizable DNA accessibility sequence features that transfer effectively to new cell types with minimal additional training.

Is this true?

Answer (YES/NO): YES